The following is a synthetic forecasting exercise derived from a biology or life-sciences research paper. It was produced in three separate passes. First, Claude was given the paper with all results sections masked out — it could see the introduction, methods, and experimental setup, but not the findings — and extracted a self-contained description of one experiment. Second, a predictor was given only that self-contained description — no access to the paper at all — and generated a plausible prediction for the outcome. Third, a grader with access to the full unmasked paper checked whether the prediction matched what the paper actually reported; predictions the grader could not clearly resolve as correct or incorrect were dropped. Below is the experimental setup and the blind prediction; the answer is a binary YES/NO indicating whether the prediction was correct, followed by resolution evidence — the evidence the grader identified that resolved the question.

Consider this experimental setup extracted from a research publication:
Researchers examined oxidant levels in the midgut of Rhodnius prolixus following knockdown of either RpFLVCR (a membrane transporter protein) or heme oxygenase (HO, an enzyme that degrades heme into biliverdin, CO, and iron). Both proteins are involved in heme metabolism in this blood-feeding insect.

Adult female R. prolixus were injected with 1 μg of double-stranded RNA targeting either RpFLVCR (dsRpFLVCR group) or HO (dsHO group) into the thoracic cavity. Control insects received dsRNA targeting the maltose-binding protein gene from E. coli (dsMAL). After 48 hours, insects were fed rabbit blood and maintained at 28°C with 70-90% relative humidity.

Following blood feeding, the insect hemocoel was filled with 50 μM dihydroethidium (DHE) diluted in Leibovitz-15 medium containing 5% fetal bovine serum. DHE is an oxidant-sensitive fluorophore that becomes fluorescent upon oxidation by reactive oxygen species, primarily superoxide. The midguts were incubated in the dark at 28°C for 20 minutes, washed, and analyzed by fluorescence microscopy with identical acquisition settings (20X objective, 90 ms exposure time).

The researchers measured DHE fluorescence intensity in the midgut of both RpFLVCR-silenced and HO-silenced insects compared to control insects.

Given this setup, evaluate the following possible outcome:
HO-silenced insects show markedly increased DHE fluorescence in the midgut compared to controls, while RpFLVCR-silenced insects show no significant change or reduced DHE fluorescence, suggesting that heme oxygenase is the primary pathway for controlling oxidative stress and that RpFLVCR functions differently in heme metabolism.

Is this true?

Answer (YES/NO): NO